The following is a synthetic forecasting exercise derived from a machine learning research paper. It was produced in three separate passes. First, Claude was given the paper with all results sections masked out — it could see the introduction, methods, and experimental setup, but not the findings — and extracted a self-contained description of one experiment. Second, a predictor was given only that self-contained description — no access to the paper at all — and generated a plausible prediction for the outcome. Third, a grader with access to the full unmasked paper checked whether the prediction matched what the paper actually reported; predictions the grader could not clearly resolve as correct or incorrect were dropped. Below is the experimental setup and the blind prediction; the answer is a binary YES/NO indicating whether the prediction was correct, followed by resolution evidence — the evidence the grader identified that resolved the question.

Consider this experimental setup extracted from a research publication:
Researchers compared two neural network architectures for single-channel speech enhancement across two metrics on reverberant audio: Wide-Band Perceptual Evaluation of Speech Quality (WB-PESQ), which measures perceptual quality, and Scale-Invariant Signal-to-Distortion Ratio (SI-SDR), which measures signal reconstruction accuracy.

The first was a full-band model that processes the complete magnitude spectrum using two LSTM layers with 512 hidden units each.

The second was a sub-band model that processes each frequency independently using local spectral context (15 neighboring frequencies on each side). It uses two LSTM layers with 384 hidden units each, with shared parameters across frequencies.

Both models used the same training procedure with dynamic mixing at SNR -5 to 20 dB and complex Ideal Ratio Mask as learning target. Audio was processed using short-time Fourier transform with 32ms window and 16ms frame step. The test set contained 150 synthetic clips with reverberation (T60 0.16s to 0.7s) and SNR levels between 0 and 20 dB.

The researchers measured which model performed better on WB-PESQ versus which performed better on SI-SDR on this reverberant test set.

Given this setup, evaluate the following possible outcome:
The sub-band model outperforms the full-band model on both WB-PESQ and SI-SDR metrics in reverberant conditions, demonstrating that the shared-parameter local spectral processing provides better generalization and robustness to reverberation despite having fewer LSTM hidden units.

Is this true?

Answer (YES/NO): NO